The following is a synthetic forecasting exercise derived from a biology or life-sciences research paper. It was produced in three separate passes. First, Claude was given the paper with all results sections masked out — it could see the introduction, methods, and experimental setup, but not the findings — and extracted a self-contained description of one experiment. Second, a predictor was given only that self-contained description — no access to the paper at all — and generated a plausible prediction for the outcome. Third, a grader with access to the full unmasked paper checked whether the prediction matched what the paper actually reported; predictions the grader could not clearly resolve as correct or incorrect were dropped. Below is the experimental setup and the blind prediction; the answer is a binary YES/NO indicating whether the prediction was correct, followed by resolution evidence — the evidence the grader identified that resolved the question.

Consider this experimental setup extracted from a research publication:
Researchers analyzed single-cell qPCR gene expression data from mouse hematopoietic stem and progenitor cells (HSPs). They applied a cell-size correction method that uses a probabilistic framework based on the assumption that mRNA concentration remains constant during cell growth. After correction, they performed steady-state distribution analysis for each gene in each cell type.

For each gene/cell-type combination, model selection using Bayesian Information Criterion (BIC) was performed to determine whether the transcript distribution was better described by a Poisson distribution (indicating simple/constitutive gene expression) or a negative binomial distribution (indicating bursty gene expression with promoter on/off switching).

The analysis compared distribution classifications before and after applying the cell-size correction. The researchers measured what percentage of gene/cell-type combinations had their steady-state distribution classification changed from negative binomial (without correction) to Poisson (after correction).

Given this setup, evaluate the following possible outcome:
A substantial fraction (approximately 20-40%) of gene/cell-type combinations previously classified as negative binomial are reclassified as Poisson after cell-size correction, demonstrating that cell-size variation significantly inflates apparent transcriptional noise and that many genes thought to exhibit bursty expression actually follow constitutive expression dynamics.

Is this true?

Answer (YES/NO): YES